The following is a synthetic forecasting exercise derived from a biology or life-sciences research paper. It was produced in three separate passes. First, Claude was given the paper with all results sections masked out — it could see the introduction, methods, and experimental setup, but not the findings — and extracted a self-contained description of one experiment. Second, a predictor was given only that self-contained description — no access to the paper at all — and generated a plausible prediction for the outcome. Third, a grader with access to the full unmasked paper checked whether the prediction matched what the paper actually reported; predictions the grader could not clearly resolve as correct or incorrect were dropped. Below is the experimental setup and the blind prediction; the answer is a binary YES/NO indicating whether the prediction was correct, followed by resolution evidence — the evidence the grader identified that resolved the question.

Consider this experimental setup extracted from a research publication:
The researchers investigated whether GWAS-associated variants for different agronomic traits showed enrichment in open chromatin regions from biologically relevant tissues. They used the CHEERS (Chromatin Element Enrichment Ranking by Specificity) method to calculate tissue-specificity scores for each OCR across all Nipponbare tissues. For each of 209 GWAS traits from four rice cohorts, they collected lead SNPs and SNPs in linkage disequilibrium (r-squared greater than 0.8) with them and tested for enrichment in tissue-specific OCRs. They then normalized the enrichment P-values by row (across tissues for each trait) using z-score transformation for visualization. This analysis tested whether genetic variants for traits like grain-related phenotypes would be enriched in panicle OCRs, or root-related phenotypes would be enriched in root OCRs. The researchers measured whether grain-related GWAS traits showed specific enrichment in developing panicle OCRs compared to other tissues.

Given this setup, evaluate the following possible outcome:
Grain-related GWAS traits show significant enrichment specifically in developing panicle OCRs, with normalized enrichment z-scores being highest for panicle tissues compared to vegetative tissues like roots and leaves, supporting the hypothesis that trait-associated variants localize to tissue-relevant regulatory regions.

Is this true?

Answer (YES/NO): NO